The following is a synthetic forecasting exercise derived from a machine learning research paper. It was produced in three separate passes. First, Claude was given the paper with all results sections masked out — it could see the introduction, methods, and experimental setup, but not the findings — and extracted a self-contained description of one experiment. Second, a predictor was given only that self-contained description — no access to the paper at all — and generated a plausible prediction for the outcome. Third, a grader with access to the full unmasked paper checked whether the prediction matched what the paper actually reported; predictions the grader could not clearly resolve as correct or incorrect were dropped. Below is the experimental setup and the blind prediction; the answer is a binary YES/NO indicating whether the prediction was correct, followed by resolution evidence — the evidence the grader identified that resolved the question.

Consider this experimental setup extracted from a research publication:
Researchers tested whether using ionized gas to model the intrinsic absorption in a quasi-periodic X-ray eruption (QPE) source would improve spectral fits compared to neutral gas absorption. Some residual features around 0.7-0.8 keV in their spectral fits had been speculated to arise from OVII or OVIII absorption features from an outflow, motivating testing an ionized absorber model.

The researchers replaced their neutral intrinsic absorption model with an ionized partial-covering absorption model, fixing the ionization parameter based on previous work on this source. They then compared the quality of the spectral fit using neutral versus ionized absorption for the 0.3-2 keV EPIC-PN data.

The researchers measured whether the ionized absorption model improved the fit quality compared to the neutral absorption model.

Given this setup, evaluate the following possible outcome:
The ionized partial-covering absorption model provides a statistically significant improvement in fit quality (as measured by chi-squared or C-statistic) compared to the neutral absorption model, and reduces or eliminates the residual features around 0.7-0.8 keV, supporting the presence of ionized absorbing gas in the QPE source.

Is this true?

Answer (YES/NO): NO